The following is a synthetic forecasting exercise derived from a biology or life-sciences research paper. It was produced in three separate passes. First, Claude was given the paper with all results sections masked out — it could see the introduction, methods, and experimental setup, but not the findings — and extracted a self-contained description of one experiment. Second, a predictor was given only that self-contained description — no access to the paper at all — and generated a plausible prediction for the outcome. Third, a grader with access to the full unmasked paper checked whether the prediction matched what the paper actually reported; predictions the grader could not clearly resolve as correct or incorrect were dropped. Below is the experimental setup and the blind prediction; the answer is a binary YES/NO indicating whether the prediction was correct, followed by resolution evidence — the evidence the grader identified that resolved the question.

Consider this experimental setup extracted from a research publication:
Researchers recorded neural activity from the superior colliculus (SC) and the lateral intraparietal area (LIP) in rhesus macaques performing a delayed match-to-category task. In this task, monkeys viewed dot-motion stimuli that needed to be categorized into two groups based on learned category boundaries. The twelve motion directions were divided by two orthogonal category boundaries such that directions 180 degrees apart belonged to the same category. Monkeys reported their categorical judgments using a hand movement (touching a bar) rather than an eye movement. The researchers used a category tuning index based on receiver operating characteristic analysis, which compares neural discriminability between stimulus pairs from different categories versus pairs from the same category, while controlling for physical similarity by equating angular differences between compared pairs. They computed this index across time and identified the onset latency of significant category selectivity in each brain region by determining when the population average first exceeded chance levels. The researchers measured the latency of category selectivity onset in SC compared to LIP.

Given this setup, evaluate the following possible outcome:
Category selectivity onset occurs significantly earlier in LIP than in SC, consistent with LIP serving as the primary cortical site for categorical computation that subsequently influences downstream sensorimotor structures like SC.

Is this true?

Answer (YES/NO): NO